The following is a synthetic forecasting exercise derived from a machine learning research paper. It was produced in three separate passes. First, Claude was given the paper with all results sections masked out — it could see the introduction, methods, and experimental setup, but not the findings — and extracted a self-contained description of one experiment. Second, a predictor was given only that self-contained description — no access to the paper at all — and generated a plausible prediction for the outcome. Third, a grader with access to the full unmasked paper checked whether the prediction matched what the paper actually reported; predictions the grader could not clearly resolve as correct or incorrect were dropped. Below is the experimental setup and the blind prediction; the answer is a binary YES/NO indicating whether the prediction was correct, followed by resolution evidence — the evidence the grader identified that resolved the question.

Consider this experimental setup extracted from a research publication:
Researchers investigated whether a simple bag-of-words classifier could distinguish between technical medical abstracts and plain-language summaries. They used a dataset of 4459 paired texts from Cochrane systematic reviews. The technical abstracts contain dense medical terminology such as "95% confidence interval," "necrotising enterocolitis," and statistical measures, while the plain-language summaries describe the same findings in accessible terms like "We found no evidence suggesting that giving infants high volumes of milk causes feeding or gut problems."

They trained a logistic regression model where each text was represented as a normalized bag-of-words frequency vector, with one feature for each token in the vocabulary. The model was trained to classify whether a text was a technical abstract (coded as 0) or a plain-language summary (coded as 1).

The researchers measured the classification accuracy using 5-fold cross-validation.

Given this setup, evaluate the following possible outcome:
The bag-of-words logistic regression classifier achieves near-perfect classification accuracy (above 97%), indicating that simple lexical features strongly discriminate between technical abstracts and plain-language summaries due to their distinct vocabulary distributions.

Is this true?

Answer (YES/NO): NO